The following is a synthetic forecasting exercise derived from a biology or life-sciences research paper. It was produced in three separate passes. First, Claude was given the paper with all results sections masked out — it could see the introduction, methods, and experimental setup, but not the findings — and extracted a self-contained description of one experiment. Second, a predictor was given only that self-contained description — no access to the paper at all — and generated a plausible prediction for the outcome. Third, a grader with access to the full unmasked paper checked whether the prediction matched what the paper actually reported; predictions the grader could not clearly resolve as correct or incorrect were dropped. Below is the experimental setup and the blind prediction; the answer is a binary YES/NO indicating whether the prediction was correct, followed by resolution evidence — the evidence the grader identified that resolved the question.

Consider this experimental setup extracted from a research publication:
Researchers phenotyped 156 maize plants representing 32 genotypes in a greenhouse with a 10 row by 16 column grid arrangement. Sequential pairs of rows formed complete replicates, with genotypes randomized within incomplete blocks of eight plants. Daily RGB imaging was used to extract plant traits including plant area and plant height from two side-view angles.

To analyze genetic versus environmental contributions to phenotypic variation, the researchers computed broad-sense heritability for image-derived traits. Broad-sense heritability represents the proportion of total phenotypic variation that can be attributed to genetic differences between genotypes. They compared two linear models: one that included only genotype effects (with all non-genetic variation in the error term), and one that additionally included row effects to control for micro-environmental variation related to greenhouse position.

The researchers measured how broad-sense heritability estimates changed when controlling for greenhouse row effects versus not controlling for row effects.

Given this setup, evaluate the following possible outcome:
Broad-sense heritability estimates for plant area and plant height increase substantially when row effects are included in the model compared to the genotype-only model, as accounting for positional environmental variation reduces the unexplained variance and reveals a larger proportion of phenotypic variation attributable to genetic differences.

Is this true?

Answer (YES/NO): YES